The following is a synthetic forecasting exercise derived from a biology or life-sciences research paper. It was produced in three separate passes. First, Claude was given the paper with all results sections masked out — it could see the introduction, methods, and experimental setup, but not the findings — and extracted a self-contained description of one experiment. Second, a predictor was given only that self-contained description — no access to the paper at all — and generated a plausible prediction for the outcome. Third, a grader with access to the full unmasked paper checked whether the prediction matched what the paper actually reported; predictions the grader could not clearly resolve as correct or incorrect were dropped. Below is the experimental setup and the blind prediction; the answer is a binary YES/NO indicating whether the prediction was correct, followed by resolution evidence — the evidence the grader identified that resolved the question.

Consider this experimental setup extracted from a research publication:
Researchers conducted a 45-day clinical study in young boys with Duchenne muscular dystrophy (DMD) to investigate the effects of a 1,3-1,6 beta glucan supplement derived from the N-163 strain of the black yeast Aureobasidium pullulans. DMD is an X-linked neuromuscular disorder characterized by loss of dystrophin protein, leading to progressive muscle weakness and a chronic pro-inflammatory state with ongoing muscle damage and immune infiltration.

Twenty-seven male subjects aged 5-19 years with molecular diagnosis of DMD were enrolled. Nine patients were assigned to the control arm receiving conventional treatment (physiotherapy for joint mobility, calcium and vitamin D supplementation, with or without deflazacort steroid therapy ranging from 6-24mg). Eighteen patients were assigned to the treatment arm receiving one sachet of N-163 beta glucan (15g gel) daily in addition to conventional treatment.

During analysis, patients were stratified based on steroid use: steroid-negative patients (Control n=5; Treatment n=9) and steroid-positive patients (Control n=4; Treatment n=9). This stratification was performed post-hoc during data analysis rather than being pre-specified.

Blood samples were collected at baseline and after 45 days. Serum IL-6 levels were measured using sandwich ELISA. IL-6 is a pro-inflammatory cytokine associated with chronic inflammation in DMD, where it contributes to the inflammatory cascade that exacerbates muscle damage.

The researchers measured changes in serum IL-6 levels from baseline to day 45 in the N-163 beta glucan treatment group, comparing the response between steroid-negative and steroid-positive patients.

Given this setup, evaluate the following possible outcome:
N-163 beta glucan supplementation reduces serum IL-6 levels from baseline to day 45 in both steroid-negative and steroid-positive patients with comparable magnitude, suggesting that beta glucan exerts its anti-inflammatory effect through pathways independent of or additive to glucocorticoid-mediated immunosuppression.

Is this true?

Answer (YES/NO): NO